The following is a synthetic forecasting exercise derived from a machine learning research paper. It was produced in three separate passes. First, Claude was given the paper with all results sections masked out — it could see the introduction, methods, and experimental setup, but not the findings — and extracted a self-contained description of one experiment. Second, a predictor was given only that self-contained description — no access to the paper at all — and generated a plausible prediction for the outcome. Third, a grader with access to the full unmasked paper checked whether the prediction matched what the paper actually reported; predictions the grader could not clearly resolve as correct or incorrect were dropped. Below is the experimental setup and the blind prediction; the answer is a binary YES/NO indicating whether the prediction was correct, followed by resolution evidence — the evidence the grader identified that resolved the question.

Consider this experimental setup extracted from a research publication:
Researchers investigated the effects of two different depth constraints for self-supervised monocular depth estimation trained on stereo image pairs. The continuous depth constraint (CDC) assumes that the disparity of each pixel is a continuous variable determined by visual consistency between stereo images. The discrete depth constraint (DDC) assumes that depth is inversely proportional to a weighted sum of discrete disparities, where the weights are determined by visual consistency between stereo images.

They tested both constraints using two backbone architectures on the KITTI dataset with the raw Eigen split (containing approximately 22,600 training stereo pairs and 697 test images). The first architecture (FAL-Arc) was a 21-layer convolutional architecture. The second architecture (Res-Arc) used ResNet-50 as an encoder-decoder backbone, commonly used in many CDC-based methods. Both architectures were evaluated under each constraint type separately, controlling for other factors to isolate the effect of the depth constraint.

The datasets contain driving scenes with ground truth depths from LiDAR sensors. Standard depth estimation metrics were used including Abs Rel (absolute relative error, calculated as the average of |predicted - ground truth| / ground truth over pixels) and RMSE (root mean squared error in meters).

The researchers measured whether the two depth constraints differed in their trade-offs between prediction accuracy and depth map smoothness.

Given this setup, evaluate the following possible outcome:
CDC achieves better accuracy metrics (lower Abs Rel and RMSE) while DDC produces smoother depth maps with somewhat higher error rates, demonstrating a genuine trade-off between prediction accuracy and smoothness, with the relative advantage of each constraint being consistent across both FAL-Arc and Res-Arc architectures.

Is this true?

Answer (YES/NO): NO